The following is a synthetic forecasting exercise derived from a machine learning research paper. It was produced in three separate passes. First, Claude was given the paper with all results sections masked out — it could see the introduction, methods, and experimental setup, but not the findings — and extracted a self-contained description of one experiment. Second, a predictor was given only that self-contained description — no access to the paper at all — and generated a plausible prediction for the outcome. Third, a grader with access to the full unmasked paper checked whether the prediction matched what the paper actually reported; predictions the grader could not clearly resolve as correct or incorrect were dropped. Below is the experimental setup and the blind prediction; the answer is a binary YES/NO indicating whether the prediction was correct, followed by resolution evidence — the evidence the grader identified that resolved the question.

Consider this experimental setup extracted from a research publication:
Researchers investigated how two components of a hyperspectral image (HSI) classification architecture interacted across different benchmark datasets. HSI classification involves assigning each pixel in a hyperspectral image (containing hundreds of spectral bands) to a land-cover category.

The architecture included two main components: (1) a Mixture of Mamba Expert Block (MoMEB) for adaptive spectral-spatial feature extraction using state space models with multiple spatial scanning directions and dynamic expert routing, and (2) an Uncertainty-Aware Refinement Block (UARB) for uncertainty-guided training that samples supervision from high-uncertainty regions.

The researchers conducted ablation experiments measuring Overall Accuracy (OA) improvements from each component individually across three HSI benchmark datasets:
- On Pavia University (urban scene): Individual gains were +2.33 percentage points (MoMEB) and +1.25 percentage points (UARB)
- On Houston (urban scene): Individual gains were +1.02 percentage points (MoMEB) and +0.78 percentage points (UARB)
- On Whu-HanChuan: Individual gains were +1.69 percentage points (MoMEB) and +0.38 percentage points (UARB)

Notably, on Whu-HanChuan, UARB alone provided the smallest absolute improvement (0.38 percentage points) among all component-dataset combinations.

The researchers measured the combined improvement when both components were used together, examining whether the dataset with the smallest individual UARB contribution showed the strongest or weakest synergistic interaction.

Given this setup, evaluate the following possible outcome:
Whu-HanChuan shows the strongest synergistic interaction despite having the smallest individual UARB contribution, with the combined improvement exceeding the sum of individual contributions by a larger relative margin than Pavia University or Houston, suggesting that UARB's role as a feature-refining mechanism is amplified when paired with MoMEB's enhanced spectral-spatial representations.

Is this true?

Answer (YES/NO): YES